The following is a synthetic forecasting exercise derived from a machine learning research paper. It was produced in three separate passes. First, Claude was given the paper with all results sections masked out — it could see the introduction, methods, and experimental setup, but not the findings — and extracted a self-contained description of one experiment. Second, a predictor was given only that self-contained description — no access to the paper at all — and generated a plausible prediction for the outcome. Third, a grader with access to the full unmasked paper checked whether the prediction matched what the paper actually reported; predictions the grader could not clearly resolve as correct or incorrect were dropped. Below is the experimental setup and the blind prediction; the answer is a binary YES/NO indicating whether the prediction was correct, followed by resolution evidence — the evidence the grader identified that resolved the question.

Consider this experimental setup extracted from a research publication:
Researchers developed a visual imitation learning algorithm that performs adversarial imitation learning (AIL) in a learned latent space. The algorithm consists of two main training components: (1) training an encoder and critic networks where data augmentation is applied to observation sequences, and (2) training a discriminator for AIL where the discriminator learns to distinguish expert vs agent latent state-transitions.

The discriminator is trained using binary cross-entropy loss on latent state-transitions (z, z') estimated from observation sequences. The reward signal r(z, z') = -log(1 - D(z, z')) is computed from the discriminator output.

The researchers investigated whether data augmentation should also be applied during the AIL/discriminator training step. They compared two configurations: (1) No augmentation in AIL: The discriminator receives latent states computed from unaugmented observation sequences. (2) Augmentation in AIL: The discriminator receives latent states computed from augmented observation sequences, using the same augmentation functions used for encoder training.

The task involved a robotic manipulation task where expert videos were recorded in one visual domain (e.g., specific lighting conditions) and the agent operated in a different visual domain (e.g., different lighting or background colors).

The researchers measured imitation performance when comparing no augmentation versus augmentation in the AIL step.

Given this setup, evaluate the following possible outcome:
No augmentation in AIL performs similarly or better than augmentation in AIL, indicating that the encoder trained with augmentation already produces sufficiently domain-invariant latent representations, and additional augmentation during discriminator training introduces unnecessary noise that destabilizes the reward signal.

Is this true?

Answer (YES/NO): YES